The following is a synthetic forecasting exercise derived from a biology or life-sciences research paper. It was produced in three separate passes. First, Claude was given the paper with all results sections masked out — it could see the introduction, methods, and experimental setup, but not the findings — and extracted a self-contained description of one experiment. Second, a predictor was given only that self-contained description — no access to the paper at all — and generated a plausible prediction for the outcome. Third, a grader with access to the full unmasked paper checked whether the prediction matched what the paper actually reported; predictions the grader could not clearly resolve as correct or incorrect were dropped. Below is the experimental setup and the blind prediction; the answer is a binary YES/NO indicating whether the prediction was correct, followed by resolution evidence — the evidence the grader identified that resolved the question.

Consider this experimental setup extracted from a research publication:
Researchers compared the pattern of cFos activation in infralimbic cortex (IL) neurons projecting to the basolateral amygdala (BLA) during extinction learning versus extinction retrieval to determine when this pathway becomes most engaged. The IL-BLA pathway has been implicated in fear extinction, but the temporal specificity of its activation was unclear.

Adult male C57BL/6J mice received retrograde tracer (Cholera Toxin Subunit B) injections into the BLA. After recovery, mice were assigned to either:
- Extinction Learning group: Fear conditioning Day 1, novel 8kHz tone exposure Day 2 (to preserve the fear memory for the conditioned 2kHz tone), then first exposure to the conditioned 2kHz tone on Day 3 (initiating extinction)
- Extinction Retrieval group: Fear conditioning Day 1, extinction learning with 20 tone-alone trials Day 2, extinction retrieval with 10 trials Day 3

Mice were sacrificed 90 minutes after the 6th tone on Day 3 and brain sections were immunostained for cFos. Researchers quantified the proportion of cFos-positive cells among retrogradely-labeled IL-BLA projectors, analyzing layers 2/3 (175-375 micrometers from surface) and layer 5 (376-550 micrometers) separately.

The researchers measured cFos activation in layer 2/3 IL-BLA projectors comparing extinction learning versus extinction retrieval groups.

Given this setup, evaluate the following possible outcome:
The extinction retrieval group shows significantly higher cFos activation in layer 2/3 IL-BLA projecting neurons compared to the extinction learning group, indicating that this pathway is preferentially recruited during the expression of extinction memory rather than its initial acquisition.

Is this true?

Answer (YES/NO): YES